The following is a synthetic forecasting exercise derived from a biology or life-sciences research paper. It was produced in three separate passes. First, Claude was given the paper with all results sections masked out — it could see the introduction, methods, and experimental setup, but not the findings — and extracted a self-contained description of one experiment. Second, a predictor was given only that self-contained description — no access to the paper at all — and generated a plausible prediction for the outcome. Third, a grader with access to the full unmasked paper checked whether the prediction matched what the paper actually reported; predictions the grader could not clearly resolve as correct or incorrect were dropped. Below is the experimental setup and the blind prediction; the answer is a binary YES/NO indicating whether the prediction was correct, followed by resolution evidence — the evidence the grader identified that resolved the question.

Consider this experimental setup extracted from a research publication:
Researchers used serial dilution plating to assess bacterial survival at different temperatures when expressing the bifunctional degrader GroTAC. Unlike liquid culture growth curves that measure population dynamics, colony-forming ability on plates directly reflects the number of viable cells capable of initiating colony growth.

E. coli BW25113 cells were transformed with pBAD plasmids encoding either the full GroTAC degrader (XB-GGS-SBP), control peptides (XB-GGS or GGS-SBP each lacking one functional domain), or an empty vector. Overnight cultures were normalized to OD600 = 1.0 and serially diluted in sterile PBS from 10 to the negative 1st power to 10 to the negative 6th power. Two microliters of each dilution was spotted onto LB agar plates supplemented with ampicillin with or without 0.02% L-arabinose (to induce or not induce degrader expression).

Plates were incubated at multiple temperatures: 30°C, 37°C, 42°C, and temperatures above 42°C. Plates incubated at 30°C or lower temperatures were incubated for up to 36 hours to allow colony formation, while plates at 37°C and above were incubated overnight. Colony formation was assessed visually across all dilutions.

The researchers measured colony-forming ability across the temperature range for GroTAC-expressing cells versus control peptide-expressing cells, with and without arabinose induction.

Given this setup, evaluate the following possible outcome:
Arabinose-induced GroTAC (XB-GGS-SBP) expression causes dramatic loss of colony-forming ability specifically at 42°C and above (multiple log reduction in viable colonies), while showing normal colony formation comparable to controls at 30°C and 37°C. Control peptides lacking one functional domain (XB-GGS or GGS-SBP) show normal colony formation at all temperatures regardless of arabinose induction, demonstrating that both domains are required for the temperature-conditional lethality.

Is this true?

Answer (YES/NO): NO